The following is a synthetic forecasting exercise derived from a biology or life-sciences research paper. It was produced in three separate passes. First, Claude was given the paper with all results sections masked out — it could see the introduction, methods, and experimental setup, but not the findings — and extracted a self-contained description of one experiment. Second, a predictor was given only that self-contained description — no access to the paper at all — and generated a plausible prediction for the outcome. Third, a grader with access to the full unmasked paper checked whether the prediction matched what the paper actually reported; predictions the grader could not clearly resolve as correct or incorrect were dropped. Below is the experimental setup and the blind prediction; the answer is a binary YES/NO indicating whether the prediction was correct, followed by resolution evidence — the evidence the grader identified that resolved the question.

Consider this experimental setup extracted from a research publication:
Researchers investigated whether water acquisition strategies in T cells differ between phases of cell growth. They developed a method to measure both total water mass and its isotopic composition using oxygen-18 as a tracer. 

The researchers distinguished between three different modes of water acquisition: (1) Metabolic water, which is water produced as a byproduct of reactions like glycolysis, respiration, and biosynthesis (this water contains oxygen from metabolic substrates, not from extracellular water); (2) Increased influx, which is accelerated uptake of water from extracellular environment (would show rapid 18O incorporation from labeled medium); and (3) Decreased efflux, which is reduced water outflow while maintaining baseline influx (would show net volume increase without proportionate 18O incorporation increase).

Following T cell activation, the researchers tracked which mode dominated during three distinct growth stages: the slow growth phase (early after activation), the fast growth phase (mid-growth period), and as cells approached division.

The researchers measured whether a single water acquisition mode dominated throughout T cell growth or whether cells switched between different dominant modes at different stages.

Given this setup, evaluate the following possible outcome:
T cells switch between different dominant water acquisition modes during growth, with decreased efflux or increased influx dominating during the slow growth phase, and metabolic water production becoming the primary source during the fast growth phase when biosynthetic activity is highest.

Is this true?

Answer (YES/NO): NO